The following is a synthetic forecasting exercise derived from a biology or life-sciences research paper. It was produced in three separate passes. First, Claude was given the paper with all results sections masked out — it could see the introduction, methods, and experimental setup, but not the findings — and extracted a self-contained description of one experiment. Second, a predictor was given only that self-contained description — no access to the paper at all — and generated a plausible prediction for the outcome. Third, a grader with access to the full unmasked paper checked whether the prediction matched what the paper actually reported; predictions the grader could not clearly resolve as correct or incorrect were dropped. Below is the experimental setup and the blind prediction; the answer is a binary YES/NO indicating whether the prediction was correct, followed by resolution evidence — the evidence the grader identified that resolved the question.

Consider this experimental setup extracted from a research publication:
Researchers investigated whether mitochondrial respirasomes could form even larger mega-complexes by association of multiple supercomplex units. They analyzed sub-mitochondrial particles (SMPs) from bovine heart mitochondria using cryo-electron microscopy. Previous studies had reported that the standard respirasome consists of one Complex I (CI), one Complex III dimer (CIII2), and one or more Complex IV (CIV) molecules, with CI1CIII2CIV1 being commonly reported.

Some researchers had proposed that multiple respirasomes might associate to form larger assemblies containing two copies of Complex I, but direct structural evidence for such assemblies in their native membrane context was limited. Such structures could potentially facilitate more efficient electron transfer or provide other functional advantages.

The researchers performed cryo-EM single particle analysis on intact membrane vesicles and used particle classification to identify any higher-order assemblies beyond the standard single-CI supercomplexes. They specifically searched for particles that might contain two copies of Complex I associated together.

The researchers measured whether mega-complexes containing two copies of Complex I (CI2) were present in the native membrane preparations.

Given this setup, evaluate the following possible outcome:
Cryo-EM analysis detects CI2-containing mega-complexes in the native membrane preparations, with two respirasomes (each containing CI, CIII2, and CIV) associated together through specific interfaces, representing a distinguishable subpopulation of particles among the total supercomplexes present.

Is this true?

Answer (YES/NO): YES